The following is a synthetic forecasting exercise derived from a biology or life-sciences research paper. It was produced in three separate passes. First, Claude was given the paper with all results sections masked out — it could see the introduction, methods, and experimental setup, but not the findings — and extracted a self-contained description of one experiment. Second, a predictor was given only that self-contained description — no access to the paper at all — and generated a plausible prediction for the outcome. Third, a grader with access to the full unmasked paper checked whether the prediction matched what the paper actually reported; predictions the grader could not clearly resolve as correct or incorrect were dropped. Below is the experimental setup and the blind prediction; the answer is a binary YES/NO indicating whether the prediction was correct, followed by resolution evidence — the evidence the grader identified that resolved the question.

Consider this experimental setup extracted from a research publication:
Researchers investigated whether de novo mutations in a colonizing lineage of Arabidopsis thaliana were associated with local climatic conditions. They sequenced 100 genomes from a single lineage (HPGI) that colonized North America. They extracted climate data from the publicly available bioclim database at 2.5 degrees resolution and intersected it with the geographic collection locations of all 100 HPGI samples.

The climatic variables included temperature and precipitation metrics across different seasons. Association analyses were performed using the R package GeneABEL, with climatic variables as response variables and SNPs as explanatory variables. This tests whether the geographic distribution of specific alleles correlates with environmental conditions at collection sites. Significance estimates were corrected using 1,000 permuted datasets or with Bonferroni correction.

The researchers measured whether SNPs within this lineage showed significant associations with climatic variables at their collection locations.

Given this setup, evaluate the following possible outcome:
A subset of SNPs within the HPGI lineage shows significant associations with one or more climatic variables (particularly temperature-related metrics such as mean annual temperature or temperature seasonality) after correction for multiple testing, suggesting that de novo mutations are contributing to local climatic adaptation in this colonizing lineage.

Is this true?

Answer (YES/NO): NO